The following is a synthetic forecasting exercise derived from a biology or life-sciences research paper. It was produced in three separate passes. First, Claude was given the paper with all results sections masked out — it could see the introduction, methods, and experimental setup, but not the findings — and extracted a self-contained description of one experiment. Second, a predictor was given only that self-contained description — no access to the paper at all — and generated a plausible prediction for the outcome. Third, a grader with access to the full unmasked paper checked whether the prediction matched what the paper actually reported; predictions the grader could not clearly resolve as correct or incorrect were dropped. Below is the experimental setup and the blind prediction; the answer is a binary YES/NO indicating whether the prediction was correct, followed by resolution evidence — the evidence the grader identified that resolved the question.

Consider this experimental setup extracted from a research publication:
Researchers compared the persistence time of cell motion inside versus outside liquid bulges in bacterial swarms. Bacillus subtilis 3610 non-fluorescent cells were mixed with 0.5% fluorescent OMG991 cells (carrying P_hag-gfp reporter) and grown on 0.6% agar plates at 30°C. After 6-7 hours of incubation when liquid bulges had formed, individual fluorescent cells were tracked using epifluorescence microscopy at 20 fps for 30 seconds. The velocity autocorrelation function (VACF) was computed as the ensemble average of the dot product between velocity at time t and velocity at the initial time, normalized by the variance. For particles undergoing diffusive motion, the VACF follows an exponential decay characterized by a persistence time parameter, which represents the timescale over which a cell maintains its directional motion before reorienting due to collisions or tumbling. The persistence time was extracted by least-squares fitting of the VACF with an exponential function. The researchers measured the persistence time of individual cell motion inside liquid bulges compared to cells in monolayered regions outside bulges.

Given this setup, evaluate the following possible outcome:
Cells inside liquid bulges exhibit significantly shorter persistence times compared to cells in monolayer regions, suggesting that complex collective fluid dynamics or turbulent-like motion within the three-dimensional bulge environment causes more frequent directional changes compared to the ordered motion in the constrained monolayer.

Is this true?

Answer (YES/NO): NO